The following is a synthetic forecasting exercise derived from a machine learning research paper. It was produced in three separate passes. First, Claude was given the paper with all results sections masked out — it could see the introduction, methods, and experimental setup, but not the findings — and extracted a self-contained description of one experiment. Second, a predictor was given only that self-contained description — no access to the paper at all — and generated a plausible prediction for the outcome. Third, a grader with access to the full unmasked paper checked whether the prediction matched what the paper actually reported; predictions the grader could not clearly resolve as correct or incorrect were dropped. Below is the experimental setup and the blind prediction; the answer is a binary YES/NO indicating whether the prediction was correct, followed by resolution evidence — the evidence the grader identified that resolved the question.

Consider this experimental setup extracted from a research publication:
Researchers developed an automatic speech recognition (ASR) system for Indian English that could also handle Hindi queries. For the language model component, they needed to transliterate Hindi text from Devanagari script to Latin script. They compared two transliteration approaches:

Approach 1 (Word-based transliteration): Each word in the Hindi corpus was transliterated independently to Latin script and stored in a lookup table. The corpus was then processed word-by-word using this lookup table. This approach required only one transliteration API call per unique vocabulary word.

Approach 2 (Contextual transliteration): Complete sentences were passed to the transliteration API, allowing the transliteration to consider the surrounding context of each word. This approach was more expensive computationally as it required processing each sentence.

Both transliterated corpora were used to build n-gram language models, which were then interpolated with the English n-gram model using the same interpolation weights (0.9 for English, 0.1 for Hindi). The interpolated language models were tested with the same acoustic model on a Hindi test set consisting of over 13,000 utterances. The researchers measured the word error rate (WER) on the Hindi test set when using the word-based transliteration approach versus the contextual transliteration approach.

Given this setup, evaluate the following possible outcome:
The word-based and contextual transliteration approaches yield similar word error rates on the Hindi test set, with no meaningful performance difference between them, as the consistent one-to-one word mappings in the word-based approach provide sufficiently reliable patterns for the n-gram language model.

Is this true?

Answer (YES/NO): NO